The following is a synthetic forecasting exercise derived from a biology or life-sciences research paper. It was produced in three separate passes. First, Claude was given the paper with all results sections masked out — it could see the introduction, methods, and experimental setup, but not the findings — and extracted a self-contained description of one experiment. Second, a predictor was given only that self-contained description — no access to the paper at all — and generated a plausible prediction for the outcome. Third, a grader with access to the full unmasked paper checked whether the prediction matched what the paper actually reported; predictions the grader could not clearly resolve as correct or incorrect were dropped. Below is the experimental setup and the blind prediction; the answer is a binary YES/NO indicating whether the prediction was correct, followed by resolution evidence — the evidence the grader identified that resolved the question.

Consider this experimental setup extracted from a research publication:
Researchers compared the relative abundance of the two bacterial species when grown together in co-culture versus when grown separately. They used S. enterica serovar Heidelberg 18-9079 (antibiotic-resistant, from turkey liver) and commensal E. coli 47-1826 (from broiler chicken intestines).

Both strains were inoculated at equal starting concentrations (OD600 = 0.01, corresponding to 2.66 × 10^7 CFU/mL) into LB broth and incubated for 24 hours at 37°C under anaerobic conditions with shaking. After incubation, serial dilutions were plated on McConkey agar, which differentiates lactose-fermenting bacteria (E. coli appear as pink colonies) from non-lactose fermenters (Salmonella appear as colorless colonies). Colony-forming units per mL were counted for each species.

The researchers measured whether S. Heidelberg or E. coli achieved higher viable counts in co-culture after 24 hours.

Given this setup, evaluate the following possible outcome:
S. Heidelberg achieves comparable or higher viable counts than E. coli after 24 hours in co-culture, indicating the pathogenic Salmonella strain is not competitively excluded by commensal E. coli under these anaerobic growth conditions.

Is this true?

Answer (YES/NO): NO